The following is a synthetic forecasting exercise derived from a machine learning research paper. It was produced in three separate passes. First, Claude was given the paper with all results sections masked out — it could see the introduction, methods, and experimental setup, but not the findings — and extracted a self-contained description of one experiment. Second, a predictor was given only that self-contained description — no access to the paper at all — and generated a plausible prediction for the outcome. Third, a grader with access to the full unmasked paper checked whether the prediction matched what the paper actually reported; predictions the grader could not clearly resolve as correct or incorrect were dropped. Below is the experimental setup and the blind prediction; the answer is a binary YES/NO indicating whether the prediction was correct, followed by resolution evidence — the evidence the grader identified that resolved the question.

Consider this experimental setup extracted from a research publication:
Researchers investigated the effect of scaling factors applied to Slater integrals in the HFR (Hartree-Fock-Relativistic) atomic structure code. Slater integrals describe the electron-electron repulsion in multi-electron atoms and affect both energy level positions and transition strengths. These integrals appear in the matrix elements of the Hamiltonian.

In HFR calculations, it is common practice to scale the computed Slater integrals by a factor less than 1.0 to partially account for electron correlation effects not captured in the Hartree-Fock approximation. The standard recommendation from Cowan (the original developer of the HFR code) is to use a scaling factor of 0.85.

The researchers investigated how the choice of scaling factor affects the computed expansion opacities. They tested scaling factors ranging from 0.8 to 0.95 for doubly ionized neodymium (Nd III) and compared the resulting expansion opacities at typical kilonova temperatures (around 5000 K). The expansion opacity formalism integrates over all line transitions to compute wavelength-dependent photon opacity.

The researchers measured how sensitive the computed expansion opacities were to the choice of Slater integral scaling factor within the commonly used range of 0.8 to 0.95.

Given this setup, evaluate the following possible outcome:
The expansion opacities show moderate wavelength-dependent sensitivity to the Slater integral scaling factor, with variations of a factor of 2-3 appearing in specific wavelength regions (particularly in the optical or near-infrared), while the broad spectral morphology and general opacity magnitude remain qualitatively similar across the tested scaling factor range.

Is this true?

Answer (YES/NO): NO